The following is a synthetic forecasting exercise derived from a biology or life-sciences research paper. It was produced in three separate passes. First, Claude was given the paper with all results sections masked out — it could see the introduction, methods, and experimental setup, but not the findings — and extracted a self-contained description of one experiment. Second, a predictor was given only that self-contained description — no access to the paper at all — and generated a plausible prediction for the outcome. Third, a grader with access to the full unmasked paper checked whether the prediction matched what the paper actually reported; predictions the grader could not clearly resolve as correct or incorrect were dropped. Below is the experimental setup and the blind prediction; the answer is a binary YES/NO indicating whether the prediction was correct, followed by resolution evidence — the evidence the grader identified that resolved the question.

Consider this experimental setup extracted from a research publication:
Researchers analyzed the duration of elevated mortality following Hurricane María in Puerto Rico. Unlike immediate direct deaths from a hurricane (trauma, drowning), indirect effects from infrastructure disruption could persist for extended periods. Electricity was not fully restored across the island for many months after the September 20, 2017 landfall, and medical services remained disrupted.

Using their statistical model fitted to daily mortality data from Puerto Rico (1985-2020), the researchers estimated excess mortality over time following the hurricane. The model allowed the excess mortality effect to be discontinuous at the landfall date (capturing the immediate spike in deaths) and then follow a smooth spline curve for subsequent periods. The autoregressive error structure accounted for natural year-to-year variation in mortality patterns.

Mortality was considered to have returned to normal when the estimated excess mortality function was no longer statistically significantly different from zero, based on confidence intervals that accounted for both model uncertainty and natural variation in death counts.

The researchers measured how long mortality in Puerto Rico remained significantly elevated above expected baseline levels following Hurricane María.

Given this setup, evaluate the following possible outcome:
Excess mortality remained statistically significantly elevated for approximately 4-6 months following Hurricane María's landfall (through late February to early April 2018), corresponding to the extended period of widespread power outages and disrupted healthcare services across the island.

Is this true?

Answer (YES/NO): YES